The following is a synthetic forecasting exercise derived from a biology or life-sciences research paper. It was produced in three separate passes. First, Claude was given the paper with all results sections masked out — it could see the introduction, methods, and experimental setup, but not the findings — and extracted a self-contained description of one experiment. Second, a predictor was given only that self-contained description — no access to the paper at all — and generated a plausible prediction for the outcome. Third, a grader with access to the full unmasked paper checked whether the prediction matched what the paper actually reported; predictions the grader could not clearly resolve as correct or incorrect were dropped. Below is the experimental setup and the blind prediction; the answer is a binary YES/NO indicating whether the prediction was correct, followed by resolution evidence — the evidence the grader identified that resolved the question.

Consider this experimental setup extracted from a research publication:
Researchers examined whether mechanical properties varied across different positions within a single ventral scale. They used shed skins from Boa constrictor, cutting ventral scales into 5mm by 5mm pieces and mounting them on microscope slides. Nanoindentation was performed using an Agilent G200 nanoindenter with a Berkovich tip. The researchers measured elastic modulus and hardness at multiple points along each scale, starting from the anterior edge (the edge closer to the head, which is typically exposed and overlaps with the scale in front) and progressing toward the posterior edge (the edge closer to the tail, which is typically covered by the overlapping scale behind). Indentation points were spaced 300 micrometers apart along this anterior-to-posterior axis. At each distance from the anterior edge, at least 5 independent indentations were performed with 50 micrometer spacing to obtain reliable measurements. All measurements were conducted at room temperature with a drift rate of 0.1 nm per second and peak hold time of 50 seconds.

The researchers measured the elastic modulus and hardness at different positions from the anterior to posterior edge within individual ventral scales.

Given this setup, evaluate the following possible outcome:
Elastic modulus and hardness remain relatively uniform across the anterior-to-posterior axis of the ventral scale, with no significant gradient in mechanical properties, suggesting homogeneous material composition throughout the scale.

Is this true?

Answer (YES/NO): NO